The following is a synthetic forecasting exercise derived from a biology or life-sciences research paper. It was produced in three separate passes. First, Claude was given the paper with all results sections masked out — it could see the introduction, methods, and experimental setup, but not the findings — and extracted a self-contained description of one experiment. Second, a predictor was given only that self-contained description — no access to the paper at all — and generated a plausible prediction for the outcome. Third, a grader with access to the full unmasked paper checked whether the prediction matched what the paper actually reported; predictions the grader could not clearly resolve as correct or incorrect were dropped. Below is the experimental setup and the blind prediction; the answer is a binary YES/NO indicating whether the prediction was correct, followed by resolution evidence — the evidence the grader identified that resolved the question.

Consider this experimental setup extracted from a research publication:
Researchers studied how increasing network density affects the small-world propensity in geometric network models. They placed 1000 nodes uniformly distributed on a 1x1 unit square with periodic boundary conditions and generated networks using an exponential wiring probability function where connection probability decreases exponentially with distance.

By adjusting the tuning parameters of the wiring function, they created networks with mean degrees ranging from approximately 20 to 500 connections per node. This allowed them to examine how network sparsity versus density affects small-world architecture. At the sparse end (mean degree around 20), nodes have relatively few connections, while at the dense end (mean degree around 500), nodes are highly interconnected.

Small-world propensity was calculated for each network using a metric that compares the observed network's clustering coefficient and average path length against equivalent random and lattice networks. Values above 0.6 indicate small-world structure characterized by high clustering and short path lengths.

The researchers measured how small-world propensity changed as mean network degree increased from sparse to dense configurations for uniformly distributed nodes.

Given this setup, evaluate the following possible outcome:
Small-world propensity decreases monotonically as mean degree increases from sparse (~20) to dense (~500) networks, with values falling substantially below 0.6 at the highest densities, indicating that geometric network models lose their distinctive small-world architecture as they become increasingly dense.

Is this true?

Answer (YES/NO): NO